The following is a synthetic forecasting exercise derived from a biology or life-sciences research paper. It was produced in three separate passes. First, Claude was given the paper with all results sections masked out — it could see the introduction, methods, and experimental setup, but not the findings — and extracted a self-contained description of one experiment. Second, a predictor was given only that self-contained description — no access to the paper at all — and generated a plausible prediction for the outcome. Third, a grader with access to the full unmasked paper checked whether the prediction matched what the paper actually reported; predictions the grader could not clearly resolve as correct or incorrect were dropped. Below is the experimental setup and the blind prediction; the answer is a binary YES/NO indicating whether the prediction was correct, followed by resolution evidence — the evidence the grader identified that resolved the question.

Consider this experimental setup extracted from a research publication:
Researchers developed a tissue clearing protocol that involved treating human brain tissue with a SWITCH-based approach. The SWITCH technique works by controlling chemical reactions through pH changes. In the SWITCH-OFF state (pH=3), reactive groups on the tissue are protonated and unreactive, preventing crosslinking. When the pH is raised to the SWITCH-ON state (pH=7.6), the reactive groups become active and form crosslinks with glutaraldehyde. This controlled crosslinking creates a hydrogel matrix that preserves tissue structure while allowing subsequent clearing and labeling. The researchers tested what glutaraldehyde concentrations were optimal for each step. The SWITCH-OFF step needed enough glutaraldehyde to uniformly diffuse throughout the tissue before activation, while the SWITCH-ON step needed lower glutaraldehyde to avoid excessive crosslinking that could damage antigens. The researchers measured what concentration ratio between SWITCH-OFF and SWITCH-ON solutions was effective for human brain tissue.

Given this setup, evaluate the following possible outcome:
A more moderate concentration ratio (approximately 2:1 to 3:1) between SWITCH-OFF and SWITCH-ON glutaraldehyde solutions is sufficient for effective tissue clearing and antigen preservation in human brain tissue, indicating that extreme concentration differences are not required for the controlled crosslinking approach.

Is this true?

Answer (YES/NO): NO